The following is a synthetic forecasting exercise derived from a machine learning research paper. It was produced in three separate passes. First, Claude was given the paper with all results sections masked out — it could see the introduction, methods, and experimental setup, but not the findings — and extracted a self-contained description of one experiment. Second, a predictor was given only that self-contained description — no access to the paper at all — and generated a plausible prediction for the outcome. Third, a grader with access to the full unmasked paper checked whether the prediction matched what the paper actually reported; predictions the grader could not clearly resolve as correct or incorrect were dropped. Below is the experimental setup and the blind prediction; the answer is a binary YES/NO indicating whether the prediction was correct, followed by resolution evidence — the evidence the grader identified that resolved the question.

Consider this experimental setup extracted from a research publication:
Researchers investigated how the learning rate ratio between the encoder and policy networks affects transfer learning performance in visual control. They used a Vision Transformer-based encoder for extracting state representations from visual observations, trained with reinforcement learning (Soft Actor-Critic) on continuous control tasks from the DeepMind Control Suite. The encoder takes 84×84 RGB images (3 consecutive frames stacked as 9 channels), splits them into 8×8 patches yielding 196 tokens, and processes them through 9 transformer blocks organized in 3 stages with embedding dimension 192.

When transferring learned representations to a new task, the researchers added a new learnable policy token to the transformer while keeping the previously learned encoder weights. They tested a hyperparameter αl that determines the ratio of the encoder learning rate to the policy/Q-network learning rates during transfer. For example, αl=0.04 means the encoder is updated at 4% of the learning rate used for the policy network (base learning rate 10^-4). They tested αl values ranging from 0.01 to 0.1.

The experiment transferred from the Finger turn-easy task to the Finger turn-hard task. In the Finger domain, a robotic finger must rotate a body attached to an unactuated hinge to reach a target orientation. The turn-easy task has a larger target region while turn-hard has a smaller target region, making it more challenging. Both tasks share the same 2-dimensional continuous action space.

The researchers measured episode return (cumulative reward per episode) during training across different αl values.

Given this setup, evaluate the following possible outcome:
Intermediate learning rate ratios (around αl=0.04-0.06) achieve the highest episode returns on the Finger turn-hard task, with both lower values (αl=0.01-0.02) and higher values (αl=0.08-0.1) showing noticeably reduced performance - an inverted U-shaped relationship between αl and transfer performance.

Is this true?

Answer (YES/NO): NO